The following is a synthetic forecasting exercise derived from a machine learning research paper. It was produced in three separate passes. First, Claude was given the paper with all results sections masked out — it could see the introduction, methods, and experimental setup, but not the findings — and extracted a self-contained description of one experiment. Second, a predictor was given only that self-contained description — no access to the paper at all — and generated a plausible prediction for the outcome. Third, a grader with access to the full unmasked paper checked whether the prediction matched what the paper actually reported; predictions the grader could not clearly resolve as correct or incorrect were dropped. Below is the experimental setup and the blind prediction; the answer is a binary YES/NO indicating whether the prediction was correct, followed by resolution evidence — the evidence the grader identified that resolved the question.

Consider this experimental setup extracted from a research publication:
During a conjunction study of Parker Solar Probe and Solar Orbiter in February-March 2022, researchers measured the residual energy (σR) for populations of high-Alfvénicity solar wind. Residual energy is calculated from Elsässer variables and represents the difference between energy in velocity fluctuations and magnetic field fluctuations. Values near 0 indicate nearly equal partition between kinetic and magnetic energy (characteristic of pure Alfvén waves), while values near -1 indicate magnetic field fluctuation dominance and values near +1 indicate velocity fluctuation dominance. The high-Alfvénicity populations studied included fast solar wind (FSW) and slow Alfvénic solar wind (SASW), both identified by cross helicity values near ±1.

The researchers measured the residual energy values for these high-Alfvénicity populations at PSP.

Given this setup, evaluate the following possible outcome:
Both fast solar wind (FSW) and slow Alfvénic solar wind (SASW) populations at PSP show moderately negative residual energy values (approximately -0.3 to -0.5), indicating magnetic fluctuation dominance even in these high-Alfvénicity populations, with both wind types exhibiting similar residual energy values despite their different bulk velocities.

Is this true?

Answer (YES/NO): NO